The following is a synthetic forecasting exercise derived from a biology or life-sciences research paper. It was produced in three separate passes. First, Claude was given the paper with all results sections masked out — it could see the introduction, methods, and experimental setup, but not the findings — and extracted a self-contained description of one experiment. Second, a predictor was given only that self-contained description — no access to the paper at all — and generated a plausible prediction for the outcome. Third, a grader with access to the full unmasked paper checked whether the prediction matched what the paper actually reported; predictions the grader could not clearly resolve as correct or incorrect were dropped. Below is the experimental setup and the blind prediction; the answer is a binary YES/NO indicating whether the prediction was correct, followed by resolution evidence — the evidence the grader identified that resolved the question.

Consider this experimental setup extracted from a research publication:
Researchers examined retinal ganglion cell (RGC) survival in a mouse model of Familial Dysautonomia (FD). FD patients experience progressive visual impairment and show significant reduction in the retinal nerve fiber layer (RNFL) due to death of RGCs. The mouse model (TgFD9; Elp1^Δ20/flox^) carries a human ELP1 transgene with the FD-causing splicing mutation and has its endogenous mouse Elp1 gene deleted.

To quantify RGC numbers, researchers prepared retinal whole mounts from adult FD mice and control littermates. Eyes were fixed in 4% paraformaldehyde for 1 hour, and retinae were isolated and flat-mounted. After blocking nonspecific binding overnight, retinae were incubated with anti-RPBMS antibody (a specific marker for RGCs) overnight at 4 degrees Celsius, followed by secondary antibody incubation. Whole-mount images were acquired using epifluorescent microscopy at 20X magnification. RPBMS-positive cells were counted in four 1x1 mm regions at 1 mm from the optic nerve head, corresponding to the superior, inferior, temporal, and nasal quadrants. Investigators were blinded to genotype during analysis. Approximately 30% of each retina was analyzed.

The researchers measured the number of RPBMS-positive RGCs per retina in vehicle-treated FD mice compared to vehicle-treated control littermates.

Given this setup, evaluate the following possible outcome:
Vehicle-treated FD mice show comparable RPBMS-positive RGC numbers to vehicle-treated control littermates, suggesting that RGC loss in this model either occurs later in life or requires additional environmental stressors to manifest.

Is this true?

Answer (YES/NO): NO